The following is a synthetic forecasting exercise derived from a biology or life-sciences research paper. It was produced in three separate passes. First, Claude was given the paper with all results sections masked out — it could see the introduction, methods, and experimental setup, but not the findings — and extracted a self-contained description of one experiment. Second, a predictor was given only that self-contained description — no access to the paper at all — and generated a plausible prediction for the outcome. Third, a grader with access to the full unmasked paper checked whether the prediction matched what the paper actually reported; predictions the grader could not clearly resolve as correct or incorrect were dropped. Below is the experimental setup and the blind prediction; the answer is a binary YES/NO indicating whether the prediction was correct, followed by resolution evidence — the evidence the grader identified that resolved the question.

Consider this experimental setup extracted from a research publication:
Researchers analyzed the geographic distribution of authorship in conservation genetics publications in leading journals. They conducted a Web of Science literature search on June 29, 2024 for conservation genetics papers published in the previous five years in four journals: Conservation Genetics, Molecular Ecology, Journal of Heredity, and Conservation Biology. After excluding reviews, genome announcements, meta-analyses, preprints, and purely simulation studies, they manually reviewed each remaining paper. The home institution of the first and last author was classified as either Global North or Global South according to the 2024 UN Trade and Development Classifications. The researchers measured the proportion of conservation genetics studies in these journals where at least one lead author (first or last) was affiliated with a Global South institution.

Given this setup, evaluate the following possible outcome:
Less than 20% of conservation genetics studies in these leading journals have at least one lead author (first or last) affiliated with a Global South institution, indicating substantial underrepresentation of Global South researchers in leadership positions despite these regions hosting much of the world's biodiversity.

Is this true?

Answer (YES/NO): YES